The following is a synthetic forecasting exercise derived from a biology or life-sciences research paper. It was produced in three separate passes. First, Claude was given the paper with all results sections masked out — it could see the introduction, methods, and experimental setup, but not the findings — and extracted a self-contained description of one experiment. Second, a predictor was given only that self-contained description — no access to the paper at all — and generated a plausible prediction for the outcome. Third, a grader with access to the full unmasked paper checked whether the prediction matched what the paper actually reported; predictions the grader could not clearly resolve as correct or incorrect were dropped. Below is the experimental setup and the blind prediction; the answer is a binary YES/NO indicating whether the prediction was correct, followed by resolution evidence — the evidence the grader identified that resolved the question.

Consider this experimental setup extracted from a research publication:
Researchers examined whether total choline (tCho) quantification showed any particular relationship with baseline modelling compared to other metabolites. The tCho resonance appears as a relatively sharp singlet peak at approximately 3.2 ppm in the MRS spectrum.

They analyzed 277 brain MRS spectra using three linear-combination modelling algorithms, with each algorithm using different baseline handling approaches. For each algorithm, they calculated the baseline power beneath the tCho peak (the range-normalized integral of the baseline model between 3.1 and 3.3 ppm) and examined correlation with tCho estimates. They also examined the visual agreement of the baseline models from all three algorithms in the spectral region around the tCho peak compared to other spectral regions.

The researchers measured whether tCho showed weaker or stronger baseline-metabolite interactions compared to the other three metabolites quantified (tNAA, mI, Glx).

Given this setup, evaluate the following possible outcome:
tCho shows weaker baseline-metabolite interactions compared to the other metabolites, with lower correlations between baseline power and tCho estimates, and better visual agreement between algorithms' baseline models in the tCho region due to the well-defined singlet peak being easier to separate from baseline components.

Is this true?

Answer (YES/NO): YES